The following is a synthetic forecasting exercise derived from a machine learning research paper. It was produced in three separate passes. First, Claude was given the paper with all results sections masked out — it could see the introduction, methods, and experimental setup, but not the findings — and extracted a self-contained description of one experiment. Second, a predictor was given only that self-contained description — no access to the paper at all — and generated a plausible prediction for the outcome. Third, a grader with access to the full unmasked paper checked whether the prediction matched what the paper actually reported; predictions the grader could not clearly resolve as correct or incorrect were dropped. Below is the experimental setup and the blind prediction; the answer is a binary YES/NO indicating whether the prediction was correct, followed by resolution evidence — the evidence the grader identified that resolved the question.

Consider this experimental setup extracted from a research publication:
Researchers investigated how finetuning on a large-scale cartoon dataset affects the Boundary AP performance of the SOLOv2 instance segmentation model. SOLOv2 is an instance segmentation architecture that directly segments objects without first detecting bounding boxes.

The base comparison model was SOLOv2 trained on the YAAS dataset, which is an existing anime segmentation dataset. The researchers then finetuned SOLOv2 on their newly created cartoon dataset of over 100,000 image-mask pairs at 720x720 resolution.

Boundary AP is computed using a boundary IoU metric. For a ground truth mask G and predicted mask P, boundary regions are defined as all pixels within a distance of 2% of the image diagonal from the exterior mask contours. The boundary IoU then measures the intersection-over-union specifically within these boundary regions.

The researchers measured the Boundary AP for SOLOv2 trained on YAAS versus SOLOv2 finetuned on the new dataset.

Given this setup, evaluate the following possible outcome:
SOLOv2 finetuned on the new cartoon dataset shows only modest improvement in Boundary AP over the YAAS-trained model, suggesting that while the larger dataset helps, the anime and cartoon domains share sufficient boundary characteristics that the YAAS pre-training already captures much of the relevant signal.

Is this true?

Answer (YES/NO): NO